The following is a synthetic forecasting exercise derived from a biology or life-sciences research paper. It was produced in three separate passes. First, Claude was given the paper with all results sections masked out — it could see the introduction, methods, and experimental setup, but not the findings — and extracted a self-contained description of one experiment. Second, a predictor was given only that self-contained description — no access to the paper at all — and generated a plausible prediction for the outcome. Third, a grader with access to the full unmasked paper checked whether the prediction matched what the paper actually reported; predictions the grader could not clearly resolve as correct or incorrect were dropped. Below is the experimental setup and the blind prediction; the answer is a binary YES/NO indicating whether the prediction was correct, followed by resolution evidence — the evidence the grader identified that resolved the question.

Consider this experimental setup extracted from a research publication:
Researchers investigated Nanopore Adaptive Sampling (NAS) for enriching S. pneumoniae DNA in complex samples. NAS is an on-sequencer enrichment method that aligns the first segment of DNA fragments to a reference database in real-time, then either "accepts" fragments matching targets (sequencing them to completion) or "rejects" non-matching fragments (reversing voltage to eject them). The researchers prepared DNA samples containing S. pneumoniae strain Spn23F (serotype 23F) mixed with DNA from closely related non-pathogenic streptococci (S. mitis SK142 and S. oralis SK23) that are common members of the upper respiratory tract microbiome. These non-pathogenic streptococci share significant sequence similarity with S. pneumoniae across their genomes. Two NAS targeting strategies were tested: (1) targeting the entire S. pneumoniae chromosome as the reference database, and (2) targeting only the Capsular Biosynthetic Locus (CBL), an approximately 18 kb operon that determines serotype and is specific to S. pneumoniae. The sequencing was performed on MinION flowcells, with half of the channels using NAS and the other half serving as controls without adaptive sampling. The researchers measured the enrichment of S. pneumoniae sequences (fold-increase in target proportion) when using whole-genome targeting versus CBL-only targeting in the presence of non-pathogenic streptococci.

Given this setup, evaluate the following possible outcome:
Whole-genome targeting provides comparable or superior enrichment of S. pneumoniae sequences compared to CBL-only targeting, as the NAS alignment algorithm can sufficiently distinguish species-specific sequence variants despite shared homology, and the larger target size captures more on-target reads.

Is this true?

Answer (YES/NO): NO